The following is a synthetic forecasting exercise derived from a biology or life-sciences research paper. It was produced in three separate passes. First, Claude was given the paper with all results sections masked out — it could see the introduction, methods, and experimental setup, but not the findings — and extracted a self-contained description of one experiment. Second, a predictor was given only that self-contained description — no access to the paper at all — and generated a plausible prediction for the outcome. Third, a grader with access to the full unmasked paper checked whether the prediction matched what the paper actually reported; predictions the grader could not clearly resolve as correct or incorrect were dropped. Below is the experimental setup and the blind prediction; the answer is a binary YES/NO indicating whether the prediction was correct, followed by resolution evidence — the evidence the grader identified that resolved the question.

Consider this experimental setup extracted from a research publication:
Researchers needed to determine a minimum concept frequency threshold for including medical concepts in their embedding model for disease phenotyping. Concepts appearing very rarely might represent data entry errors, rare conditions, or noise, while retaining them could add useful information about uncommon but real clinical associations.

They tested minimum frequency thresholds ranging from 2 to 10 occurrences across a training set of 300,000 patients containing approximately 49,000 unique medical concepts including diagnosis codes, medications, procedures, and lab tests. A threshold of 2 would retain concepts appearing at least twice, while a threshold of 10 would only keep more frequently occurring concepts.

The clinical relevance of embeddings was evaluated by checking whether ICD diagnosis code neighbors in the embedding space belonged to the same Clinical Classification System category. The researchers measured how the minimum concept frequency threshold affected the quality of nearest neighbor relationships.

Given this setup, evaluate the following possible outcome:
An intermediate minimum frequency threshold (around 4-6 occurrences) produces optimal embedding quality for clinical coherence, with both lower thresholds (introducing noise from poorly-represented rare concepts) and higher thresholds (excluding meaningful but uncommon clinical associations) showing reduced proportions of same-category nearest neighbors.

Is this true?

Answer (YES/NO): NO